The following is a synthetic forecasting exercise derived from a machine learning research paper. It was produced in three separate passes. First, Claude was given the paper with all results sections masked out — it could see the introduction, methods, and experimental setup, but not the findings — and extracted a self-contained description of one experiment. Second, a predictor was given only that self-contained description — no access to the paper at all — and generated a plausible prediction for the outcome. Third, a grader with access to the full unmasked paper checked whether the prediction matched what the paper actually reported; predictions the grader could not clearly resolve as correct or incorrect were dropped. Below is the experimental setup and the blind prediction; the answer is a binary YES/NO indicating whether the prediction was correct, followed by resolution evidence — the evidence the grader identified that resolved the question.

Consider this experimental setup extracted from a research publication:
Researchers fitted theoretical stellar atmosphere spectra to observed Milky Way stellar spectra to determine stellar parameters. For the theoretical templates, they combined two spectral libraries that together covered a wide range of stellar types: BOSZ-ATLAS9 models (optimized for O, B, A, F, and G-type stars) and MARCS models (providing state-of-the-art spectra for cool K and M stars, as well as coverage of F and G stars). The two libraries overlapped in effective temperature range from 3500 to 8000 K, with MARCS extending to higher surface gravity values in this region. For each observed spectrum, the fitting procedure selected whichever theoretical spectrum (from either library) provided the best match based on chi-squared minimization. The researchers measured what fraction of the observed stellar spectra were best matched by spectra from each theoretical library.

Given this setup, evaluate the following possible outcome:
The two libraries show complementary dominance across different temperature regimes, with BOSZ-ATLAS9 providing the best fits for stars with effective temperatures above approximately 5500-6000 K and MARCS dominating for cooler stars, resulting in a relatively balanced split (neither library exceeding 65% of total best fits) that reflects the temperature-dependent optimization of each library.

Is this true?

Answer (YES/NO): NO